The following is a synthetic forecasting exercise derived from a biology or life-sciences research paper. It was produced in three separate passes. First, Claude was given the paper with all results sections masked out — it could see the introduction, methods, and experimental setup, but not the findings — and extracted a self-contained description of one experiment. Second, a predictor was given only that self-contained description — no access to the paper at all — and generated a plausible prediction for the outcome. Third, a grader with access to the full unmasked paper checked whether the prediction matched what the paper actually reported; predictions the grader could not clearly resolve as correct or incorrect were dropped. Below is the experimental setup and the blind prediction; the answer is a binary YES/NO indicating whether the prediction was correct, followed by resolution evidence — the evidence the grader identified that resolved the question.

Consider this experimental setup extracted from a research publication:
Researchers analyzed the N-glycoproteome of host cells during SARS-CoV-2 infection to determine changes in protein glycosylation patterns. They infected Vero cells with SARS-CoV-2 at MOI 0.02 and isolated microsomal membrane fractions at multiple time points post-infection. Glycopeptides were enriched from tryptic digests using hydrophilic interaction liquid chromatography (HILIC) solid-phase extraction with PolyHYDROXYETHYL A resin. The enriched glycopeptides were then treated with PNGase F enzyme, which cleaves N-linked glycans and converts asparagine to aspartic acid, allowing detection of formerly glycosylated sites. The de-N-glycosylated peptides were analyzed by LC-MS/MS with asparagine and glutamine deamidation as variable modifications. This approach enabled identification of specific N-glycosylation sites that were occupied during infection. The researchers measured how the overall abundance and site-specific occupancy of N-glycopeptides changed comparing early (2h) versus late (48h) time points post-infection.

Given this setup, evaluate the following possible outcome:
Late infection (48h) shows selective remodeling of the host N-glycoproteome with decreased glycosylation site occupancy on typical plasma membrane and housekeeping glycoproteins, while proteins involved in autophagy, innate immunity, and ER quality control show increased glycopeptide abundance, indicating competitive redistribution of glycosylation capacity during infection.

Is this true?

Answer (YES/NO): NO